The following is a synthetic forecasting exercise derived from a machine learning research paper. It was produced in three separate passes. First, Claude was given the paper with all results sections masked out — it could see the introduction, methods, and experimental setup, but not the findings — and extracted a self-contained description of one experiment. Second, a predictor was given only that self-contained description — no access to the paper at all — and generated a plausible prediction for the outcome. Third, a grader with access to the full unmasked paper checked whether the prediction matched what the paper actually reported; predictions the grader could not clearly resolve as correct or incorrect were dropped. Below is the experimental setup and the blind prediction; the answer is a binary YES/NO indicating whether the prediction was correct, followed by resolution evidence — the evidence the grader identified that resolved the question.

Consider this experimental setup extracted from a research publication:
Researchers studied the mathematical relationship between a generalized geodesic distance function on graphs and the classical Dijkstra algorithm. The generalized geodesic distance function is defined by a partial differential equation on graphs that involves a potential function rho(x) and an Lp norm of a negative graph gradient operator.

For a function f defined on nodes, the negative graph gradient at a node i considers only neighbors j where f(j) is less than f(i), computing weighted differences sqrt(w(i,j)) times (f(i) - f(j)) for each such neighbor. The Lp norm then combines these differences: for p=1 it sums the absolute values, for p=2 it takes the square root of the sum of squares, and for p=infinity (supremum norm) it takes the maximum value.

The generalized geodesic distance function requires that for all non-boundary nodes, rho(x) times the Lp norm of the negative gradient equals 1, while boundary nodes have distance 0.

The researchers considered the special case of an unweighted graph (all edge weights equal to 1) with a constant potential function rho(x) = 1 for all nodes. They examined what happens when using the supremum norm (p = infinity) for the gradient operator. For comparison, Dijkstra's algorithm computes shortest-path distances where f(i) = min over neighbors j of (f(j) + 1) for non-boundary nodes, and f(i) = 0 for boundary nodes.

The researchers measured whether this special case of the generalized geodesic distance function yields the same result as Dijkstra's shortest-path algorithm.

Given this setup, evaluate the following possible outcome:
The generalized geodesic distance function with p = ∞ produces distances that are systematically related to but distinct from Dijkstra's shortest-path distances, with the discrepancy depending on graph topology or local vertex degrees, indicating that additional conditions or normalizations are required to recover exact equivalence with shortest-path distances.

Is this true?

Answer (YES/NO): NO